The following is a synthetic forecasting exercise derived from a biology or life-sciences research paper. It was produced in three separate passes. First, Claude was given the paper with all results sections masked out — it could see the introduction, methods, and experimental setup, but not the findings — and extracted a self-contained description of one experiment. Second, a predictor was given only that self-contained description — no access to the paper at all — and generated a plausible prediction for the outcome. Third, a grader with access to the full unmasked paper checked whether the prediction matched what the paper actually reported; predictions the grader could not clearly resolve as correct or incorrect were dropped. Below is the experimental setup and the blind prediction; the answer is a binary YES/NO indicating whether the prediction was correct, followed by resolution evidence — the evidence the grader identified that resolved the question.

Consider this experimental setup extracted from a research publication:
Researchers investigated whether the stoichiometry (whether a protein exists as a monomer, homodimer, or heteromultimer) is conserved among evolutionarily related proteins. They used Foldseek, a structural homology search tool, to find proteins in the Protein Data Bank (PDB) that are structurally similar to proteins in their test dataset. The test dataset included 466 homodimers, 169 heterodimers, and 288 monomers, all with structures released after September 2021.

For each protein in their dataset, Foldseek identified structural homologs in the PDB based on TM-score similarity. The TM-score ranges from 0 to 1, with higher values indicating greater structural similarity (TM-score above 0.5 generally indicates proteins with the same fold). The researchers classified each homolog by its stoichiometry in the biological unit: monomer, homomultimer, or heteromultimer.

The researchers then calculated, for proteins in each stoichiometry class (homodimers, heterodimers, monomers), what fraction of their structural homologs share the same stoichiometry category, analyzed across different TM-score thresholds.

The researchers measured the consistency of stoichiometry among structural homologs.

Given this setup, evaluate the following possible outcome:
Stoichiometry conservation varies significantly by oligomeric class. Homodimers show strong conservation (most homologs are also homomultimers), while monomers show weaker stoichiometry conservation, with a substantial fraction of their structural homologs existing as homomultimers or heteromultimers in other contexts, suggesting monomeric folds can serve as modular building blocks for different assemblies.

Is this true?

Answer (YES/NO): NO